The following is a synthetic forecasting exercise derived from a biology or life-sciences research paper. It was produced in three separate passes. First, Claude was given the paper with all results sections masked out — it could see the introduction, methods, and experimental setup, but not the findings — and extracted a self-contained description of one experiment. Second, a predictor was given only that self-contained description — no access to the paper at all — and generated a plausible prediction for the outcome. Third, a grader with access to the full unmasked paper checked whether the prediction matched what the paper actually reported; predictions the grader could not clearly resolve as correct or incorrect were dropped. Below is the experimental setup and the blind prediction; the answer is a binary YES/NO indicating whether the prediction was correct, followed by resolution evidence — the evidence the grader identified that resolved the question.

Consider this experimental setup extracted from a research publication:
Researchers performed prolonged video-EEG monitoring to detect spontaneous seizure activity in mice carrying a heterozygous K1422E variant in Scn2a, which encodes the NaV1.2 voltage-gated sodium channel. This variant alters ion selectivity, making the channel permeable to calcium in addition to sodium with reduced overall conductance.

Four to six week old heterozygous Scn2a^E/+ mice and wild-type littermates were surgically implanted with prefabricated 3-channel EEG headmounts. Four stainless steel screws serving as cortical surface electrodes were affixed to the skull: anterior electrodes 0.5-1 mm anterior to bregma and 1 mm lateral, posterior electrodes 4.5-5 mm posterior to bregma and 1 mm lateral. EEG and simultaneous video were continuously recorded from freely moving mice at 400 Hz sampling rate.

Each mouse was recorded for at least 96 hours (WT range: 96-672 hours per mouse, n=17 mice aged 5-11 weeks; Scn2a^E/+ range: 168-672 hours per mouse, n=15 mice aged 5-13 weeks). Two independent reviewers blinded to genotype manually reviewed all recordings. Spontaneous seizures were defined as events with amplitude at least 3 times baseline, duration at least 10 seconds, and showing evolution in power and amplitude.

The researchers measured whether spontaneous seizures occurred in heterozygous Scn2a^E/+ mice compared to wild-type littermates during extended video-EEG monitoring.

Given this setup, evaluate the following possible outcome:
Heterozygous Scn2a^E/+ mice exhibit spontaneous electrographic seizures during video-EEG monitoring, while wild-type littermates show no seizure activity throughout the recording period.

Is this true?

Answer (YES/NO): YES